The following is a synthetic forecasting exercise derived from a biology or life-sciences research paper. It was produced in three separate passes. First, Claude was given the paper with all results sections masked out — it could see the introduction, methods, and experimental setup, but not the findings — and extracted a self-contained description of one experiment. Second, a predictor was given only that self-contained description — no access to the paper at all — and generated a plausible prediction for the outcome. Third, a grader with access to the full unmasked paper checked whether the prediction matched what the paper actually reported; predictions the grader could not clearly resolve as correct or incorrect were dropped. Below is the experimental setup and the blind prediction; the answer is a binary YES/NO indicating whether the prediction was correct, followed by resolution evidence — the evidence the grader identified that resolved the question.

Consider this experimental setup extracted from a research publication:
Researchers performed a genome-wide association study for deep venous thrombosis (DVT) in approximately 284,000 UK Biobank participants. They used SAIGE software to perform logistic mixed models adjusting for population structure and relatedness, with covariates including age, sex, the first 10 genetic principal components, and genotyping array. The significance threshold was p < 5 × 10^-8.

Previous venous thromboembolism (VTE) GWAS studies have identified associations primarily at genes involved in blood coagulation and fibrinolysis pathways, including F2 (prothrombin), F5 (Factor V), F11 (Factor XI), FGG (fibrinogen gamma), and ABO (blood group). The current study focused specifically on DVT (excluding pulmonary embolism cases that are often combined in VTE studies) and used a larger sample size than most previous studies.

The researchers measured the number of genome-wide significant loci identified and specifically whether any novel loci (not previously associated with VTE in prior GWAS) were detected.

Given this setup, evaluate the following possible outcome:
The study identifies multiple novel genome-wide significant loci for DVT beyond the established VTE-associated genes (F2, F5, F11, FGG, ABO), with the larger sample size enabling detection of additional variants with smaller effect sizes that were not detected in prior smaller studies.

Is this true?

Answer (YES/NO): NO